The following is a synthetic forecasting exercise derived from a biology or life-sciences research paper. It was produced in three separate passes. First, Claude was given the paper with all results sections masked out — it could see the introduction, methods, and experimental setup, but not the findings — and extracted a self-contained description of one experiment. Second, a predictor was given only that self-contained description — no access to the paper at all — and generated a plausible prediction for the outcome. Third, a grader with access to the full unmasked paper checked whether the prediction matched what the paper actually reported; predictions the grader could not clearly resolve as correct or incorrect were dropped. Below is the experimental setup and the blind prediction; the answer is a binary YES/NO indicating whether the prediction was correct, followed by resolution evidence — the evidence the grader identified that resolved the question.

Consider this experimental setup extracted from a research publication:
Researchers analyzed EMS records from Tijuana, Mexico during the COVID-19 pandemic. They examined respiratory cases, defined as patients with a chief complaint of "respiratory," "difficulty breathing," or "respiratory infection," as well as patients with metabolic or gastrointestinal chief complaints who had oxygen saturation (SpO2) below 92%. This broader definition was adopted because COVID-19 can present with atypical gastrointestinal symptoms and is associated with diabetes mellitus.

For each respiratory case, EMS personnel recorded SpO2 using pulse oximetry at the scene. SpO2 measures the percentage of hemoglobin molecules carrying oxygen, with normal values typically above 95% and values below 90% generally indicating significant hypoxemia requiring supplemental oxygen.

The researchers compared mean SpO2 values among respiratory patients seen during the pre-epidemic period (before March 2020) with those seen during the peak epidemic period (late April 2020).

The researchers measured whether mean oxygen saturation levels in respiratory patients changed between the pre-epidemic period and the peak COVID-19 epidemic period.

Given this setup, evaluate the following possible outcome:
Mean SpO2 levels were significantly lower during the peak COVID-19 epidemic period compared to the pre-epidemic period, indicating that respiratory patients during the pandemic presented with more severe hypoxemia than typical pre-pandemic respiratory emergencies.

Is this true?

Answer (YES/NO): YES